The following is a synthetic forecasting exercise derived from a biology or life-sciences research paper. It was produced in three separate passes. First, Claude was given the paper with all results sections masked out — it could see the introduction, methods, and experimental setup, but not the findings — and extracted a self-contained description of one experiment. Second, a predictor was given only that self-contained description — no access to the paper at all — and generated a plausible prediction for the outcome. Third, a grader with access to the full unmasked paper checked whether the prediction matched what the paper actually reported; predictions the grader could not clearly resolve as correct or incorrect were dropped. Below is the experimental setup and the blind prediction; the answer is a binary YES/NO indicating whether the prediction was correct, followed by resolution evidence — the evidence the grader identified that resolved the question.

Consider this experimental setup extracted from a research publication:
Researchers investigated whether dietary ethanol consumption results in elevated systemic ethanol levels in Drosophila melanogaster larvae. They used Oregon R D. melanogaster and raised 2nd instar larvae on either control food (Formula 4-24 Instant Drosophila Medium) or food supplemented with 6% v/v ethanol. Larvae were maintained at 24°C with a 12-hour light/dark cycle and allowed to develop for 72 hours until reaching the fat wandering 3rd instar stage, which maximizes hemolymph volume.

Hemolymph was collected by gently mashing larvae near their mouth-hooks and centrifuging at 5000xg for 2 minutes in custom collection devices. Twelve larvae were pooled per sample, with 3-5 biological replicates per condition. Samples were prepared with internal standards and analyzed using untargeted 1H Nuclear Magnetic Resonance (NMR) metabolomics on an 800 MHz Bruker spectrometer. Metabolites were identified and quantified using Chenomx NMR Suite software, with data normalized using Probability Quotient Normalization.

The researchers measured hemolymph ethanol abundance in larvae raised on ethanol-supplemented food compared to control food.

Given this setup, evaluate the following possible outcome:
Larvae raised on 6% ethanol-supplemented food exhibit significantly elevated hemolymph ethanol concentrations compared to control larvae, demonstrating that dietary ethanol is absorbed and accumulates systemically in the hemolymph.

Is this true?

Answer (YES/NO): NO